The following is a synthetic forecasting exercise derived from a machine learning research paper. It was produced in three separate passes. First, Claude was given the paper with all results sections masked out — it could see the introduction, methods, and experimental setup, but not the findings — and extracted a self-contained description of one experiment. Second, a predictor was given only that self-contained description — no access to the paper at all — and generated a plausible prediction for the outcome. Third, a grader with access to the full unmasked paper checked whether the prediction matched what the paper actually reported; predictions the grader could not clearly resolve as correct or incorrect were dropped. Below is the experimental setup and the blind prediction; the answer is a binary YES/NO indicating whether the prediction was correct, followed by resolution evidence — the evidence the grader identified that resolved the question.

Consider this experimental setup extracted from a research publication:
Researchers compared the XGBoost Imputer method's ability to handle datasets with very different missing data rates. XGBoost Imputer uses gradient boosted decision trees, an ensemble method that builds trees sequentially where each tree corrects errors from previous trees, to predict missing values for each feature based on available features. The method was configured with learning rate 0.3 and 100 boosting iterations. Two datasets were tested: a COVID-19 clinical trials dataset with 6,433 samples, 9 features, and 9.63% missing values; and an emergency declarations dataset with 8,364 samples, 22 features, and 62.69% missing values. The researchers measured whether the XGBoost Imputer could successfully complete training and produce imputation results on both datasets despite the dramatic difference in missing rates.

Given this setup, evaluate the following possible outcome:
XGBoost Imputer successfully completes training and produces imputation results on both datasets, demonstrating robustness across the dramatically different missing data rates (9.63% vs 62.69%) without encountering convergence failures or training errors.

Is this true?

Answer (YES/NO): YES